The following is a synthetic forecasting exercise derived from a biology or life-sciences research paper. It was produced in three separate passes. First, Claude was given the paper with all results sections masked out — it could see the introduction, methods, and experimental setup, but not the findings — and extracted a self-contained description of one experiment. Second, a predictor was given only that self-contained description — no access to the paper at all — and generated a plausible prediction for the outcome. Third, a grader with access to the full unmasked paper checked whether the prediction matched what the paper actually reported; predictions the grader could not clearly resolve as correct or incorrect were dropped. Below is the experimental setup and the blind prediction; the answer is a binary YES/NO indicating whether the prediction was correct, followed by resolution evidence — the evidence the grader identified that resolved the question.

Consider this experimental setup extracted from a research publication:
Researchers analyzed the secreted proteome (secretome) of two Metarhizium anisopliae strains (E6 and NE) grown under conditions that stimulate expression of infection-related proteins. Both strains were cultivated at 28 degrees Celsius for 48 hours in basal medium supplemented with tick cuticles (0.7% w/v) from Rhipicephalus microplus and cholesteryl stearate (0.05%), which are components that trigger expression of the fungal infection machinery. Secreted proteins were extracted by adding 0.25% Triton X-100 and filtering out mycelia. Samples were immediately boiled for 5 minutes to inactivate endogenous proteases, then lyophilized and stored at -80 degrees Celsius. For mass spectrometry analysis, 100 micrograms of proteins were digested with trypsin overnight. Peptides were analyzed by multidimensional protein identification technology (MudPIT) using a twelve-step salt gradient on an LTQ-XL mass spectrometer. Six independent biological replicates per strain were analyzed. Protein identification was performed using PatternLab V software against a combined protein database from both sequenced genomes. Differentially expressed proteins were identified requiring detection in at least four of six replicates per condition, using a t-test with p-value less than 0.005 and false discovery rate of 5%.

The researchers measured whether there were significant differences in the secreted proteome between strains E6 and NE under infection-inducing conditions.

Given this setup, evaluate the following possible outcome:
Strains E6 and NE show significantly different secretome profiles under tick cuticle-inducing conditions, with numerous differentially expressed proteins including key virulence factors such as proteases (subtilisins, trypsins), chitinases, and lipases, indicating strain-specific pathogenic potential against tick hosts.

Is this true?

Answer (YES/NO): YES